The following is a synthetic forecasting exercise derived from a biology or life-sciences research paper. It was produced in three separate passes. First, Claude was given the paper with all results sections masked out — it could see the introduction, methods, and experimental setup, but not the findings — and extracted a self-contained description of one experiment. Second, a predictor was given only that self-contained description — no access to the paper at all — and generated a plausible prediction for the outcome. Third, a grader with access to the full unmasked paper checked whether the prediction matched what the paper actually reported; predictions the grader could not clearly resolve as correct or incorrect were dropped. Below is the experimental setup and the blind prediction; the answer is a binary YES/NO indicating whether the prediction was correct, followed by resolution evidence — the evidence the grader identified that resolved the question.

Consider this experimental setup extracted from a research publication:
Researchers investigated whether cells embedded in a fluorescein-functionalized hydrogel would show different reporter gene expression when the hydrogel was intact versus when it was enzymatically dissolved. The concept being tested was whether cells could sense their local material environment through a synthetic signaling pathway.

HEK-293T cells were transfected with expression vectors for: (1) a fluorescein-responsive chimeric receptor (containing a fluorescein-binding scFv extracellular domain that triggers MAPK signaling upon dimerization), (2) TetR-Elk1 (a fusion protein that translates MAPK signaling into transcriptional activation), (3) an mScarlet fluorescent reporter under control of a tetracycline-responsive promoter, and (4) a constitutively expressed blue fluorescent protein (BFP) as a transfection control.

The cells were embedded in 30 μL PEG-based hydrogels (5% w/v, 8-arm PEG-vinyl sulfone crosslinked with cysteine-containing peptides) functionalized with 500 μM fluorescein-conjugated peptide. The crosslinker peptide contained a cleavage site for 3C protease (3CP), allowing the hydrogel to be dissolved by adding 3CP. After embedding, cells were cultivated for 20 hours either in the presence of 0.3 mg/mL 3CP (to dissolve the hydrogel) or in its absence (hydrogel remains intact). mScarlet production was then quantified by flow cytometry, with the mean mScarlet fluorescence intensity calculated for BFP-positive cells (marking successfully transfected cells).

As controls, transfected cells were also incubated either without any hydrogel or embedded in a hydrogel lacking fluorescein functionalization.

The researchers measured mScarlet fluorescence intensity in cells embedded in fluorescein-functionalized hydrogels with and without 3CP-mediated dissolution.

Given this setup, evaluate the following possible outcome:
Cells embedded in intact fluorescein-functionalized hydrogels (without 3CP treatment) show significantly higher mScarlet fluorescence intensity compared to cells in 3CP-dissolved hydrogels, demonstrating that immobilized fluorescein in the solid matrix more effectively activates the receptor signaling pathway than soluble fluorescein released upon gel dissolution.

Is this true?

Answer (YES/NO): YES